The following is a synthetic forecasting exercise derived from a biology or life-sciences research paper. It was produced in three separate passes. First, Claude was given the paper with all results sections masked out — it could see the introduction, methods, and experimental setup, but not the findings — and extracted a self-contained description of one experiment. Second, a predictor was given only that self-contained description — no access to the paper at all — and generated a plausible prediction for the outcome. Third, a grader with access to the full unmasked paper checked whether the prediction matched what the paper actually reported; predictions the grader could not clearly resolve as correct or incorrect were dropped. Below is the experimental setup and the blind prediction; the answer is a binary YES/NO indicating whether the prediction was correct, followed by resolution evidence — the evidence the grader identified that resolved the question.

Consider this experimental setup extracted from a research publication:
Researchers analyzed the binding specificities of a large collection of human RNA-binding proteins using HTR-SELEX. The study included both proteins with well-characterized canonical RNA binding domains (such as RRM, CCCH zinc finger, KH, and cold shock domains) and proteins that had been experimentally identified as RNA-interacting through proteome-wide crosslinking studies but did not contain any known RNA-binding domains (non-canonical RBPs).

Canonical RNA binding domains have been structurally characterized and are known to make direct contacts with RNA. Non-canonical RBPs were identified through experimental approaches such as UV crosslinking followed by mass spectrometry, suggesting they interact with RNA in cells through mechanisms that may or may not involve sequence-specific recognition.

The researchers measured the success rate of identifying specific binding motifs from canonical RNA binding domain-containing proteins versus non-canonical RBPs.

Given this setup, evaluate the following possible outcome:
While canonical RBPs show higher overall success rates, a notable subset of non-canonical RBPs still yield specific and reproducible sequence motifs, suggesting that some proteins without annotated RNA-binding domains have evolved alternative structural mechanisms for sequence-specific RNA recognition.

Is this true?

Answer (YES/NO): NO